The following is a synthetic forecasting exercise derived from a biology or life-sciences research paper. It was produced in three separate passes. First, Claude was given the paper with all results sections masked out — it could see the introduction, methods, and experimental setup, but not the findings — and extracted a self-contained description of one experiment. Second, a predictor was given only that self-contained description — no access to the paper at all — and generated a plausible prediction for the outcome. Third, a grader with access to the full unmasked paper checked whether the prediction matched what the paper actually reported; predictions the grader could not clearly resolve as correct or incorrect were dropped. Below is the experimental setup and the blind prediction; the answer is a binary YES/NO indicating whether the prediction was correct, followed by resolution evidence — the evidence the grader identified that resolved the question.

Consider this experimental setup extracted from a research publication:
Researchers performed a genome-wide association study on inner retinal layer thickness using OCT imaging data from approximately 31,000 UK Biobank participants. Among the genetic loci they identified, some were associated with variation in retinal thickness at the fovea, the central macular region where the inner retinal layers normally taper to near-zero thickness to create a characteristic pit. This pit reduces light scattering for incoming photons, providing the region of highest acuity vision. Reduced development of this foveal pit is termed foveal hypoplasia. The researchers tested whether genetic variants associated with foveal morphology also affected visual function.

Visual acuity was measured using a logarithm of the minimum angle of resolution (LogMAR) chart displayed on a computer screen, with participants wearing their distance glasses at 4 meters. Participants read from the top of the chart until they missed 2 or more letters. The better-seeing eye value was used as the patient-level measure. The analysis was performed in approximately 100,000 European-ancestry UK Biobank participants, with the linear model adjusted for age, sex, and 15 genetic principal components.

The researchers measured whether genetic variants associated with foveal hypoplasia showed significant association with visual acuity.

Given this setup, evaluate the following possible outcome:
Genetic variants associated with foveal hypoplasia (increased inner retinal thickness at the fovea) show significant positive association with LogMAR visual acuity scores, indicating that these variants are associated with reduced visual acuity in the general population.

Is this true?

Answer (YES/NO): YES